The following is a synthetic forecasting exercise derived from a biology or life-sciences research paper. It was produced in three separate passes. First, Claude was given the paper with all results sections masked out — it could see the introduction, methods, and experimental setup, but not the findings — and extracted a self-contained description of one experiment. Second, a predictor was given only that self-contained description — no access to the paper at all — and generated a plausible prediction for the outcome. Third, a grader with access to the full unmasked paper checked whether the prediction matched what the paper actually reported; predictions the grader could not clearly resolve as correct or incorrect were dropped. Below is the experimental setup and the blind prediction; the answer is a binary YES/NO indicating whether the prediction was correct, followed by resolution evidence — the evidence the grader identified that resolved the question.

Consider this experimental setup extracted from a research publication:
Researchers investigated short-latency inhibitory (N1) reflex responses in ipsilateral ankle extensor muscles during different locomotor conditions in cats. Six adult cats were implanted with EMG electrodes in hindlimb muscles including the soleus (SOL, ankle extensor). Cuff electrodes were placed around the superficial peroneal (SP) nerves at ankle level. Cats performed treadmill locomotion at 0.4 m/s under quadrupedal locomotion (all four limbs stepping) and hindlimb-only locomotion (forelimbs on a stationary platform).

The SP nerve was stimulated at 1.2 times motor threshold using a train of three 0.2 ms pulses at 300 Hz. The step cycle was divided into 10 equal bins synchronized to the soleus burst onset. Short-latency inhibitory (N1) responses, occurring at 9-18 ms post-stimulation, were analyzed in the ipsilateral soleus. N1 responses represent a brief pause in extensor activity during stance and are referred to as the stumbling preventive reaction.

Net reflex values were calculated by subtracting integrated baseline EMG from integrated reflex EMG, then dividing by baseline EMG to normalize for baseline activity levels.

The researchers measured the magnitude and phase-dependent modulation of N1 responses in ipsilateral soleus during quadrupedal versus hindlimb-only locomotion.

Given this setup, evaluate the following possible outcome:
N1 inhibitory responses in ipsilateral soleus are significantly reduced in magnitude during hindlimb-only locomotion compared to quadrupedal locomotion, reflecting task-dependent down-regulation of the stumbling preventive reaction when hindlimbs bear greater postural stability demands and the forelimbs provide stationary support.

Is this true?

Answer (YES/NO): NO